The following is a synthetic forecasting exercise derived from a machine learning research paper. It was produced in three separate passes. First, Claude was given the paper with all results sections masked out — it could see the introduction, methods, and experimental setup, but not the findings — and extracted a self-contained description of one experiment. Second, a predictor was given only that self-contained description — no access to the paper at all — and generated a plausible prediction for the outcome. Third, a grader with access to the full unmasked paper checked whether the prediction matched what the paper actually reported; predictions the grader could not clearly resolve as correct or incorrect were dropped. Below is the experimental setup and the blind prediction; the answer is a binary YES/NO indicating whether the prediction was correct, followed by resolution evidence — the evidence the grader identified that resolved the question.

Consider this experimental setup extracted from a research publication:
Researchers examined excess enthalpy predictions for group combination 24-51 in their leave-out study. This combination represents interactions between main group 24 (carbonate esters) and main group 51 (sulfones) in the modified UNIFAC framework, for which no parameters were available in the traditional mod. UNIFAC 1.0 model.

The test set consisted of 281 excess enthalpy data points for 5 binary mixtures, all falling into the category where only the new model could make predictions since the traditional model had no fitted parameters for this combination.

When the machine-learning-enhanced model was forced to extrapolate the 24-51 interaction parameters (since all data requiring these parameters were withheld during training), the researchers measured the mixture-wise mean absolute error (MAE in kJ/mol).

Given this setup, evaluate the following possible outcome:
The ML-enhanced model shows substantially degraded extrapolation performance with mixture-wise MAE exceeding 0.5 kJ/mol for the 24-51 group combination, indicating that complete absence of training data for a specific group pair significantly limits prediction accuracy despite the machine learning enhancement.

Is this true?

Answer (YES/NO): NO